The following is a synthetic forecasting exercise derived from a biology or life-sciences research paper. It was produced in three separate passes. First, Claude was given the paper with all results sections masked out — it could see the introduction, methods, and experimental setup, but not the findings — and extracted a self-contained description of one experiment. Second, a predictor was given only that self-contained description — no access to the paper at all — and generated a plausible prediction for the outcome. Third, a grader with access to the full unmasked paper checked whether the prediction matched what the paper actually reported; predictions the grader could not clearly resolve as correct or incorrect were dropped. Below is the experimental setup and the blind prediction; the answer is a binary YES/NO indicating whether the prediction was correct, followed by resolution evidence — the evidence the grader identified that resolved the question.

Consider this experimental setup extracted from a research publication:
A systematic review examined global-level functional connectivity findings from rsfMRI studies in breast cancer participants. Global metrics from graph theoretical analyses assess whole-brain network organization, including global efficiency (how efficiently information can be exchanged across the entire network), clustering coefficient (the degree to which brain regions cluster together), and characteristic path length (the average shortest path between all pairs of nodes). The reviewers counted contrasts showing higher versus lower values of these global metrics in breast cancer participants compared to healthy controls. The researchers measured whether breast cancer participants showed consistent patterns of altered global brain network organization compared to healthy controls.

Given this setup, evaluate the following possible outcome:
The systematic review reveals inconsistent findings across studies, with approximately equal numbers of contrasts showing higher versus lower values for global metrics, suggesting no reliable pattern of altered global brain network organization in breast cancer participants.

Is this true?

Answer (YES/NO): NO